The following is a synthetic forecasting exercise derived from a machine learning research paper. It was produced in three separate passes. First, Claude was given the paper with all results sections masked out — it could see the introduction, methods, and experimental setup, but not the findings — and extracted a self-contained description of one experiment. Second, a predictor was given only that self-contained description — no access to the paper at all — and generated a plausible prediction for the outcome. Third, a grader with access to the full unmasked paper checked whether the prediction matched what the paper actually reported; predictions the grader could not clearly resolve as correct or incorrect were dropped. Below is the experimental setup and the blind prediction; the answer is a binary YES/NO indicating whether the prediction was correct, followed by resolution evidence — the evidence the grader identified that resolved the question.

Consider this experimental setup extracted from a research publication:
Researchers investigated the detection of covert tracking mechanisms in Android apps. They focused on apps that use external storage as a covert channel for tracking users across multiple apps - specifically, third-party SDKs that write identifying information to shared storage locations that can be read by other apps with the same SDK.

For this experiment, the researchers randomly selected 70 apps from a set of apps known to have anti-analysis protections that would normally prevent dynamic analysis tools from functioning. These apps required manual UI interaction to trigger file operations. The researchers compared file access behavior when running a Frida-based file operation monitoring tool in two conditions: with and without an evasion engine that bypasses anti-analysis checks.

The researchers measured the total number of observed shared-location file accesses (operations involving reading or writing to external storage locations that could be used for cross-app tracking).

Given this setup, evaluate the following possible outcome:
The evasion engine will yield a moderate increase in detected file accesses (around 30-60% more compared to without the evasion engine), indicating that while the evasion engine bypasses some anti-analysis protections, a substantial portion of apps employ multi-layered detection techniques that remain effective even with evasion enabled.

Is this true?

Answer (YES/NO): NO